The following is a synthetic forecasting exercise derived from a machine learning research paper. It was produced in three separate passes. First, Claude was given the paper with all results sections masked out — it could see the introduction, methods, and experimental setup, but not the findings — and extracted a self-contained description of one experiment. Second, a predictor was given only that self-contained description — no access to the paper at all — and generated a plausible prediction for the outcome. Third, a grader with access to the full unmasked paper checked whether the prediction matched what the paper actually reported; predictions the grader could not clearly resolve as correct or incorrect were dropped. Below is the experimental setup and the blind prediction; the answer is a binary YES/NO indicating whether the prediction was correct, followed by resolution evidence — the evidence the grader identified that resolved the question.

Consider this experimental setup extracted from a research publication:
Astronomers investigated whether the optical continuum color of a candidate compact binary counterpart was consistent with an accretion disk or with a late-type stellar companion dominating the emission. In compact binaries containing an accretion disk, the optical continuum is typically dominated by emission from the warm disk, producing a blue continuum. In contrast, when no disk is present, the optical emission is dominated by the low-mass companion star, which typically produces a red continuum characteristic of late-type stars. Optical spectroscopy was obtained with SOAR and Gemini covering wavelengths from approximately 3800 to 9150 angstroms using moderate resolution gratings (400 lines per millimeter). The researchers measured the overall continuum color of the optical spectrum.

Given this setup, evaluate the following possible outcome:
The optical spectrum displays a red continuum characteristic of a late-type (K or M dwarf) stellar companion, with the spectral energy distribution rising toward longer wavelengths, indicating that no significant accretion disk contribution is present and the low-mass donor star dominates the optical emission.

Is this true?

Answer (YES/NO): NO